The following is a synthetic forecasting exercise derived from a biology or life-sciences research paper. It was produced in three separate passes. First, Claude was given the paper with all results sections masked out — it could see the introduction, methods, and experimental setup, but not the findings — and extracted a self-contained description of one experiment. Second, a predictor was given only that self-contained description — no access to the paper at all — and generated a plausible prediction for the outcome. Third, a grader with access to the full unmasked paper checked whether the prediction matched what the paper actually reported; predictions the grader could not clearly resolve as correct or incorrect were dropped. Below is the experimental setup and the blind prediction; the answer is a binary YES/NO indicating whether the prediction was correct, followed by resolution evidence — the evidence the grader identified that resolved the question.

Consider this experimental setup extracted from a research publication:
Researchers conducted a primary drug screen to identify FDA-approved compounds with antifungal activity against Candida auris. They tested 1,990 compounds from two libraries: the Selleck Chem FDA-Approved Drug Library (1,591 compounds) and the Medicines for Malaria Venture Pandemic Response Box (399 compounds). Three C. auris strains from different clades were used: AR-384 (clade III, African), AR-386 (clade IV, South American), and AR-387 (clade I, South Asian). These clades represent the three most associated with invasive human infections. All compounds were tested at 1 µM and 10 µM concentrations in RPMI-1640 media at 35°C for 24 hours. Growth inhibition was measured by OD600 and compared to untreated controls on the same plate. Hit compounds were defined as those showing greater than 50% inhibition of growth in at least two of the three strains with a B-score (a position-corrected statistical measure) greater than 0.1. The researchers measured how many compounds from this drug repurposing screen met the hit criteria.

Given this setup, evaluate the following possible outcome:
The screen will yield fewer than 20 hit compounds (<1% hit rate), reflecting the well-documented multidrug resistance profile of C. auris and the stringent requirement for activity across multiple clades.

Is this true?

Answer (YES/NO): NO